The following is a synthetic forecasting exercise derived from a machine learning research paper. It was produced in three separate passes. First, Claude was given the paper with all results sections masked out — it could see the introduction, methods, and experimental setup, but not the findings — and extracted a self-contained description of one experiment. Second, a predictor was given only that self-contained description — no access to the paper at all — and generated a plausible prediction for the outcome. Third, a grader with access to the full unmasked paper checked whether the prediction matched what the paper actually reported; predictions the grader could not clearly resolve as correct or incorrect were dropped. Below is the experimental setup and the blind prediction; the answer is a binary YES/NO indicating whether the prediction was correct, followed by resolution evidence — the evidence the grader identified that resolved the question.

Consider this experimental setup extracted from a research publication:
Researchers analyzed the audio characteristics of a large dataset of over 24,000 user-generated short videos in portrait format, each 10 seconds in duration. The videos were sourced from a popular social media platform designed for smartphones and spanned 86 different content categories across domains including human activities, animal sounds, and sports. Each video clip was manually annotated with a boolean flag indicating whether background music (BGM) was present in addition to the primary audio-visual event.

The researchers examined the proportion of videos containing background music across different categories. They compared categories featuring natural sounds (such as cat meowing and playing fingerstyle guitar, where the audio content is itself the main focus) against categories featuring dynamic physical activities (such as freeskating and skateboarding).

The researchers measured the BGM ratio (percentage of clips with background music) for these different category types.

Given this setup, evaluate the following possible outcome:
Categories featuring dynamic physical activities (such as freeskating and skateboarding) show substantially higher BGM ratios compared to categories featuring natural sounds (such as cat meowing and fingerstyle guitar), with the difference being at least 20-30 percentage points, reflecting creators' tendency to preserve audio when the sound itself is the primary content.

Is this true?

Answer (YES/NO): YES